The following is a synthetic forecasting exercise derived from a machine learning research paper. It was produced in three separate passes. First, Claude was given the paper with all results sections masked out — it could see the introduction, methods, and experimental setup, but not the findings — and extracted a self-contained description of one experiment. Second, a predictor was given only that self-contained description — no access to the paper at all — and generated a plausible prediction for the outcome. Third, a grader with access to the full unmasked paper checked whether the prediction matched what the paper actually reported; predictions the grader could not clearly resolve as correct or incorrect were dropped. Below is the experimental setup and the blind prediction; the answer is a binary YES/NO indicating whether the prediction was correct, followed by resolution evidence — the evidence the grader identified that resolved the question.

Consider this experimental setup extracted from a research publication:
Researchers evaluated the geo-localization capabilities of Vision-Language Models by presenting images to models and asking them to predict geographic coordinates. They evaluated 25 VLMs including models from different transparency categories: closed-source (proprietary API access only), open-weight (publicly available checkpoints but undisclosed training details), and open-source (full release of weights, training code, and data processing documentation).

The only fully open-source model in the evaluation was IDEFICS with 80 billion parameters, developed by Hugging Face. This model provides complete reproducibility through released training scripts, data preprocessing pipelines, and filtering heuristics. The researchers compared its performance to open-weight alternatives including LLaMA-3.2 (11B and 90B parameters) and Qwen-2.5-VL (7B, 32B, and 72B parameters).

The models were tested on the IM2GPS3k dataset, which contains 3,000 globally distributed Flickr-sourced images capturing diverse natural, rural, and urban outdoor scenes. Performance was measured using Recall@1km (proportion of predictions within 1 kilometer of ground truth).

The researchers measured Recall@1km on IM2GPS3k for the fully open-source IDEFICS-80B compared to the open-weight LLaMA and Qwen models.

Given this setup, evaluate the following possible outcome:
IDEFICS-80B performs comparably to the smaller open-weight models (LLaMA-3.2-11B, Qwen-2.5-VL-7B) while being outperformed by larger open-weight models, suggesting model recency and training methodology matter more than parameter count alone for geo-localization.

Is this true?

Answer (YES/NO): NO